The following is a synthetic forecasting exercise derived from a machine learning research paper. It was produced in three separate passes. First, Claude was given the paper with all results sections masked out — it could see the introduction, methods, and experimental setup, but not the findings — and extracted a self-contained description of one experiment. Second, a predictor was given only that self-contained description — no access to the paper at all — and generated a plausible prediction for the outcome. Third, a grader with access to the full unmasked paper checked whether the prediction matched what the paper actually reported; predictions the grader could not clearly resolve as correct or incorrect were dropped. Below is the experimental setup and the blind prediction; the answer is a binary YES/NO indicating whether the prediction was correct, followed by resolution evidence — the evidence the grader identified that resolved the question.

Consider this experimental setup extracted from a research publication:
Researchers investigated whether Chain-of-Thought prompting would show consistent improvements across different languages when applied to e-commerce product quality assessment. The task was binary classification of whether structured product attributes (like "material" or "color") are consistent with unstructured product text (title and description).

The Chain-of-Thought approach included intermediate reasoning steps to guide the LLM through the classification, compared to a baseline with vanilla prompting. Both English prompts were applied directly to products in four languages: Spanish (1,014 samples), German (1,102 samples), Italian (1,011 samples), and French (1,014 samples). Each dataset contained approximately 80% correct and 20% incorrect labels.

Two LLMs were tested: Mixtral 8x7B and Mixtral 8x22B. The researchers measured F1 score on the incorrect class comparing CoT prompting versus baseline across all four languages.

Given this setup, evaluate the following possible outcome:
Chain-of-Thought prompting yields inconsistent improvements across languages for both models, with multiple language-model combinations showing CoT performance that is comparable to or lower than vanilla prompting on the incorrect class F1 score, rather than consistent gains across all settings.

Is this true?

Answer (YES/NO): NO